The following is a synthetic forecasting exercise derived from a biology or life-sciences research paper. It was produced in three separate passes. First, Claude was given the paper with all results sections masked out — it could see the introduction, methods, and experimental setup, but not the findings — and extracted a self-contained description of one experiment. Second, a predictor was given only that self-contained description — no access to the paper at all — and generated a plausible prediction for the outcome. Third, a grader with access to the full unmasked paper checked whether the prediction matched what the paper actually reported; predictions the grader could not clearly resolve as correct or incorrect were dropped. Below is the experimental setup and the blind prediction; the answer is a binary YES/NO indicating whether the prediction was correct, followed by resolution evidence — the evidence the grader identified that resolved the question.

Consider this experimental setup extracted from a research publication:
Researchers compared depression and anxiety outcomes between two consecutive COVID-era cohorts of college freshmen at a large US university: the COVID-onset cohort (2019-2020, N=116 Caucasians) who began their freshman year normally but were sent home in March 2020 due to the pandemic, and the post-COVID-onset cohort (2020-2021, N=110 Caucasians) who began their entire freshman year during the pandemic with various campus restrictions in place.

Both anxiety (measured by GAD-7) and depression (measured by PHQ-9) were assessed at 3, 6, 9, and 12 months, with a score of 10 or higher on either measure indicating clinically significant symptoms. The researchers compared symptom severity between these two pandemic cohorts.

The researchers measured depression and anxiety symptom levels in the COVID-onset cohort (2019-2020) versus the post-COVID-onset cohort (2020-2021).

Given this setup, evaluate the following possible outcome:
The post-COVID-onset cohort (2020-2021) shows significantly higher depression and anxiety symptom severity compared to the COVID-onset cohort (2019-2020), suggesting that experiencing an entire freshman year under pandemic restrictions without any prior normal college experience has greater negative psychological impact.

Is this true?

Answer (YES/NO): NO